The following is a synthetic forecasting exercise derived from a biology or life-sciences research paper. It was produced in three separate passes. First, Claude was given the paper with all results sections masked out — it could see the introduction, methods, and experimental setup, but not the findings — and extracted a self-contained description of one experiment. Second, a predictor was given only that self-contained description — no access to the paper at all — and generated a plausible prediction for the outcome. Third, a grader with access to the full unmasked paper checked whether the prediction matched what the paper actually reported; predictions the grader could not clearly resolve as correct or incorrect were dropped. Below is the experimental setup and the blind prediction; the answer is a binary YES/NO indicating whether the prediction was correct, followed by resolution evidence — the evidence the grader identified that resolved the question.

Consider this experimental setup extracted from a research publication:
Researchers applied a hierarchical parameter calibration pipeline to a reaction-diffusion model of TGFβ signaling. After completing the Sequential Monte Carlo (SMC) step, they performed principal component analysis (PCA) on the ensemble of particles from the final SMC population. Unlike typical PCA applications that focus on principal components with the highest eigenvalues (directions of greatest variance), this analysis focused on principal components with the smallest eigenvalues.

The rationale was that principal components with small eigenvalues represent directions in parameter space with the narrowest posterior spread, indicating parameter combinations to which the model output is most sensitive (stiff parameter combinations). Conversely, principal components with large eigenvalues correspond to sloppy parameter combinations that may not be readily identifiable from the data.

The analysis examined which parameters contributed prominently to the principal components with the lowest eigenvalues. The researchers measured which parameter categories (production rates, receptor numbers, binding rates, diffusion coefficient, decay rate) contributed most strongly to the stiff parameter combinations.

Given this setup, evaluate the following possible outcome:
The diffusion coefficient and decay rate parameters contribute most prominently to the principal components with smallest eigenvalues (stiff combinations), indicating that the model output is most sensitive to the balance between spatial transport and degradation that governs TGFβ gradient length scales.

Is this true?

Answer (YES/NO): NO